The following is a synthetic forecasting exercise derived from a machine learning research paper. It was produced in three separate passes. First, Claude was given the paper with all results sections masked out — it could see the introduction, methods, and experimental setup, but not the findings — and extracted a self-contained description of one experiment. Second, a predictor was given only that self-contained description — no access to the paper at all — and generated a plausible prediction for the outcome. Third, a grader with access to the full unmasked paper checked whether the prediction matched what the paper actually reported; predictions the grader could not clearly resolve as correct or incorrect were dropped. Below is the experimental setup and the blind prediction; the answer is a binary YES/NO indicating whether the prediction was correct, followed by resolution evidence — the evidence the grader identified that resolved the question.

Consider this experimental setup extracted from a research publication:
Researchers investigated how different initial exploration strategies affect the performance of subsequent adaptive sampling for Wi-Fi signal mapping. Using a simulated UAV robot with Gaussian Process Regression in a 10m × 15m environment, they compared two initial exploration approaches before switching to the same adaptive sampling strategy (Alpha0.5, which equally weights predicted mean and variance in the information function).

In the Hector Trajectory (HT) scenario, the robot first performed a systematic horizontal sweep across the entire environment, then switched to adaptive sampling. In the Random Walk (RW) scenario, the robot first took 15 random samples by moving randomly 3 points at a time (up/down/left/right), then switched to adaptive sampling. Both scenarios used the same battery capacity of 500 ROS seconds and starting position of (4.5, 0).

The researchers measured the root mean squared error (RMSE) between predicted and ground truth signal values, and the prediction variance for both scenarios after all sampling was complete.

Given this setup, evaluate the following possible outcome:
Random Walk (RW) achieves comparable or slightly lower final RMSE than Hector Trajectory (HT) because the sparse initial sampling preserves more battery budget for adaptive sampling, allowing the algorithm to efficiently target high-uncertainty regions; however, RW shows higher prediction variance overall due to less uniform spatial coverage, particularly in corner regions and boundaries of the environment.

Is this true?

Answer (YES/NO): NO